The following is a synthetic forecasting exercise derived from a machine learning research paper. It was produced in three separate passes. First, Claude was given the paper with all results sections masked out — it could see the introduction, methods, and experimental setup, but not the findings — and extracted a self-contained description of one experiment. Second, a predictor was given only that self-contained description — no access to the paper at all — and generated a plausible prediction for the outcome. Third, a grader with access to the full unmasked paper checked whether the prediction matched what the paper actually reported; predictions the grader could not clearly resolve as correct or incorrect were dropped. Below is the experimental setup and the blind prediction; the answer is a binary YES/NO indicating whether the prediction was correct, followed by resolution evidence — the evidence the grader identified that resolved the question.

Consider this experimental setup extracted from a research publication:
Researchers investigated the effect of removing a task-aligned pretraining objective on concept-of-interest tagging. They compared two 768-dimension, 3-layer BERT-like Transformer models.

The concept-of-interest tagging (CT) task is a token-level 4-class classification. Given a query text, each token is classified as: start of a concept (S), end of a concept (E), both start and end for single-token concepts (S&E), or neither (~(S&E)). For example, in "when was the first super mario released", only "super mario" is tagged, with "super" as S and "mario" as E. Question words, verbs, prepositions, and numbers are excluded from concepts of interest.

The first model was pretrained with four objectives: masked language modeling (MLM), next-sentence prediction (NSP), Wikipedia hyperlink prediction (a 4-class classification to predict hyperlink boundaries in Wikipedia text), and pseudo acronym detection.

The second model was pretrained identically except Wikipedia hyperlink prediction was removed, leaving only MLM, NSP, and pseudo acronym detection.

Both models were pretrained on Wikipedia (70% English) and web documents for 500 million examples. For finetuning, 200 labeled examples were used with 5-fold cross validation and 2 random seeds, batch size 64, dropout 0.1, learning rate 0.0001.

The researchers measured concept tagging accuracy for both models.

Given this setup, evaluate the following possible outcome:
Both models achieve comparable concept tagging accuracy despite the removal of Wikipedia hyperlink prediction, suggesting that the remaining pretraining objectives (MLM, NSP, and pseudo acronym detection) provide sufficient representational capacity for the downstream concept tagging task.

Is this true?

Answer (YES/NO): NO